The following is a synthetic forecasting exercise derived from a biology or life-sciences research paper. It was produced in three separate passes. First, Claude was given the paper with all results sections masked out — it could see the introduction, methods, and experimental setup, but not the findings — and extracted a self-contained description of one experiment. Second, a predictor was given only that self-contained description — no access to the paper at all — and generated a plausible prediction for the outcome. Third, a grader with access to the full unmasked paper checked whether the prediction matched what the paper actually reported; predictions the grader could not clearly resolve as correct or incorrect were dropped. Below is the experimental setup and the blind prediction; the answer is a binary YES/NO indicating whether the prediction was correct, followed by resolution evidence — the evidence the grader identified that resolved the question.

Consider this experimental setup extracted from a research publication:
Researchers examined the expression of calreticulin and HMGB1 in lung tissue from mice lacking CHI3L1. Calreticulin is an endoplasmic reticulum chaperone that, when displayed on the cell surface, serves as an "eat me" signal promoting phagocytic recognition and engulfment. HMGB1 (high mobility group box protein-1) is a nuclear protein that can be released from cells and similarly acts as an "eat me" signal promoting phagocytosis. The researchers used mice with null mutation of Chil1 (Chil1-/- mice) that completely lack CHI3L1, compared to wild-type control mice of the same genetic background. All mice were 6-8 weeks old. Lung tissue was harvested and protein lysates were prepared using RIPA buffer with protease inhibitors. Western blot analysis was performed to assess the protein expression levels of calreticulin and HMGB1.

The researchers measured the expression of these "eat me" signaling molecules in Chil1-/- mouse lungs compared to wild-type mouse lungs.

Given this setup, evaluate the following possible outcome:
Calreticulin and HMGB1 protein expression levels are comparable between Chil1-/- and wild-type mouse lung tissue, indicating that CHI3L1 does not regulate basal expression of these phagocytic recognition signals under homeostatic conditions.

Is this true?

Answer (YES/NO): NO